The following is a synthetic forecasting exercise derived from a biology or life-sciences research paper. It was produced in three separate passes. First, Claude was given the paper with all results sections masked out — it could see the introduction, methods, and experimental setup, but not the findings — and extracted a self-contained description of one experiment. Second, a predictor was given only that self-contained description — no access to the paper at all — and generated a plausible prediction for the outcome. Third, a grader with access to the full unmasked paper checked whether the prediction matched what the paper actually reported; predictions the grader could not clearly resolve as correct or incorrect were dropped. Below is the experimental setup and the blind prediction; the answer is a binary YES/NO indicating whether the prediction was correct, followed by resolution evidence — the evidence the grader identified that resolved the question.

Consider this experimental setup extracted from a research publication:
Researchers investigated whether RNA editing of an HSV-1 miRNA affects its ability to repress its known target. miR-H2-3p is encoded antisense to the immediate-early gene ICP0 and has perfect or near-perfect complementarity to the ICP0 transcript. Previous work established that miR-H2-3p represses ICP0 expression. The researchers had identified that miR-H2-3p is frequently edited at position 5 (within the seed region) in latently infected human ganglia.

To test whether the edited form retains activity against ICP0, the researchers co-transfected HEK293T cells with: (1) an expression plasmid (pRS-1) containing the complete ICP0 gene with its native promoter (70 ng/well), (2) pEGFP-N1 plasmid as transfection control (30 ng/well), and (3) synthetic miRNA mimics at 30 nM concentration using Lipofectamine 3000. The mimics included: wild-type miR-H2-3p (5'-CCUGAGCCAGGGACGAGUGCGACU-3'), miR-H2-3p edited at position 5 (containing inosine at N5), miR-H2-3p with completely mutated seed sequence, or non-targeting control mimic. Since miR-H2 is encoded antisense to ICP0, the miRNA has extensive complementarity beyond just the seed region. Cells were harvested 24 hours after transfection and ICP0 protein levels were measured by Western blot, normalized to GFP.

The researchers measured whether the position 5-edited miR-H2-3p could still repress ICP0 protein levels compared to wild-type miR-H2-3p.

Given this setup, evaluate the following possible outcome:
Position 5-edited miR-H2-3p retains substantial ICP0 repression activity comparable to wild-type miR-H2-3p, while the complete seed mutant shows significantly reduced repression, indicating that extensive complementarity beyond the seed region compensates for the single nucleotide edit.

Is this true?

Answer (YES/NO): YES